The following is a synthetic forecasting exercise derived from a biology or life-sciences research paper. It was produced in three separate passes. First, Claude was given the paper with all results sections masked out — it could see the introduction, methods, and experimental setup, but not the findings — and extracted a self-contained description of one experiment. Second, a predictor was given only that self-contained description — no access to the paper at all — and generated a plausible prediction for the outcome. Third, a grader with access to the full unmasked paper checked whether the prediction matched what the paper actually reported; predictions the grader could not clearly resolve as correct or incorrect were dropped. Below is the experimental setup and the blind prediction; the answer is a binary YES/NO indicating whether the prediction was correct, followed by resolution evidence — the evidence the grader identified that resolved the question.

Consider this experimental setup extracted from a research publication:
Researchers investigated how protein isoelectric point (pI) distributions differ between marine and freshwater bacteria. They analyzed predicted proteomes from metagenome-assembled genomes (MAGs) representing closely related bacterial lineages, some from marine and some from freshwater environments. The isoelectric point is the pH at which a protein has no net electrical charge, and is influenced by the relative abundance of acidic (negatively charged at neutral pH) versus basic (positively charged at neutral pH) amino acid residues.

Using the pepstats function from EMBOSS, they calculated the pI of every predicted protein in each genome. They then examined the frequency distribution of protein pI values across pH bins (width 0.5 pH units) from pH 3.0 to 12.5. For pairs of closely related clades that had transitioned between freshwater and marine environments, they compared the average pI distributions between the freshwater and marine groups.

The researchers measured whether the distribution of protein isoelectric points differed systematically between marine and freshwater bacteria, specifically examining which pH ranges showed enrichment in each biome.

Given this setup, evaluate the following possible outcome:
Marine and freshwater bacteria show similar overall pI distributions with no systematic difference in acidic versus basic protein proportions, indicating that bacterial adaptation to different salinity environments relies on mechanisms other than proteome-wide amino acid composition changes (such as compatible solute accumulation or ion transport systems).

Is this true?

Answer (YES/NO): NO